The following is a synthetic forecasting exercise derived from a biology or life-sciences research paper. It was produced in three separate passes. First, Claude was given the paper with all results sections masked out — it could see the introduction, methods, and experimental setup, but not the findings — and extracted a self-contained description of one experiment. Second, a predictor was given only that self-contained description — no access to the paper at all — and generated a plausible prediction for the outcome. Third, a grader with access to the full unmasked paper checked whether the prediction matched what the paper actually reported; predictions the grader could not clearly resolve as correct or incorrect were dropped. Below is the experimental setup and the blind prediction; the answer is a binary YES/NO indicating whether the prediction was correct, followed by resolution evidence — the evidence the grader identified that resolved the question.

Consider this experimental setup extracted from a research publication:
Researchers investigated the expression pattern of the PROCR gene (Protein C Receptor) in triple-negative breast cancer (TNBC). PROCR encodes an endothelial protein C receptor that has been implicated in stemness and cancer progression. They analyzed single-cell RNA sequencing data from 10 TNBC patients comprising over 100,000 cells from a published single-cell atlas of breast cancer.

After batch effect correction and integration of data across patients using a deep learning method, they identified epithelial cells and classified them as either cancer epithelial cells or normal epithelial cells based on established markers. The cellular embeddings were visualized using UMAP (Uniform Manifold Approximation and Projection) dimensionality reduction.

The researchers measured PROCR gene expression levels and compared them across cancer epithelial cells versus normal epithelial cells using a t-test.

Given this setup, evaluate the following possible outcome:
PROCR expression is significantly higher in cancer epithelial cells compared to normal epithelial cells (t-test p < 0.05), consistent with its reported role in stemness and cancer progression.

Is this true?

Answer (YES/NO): YES